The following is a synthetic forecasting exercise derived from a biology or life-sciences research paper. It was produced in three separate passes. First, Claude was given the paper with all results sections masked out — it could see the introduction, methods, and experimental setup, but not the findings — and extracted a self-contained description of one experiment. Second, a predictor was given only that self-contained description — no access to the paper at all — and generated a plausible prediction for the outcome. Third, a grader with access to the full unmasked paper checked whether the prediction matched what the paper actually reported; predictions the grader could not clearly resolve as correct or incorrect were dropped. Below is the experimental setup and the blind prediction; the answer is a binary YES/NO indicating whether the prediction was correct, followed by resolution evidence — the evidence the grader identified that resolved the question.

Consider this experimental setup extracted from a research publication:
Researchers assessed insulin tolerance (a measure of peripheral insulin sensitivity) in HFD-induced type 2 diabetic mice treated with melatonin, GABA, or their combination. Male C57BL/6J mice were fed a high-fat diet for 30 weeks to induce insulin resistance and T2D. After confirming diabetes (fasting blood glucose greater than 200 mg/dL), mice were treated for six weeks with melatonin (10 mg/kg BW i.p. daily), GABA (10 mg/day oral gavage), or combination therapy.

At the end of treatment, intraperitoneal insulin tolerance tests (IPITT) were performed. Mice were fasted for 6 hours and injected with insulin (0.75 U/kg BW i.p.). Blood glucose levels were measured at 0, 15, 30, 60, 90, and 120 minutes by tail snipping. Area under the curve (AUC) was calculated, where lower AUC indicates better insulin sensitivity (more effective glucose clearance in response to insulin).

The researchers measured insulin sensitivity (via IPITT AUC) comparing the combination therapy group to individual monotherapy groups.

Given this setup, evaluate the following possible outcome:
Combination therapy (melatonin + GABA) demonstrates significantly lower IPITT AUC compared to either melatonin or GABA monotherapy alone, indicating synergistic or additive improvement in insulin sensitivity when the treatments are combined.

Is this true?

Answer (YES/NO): NO